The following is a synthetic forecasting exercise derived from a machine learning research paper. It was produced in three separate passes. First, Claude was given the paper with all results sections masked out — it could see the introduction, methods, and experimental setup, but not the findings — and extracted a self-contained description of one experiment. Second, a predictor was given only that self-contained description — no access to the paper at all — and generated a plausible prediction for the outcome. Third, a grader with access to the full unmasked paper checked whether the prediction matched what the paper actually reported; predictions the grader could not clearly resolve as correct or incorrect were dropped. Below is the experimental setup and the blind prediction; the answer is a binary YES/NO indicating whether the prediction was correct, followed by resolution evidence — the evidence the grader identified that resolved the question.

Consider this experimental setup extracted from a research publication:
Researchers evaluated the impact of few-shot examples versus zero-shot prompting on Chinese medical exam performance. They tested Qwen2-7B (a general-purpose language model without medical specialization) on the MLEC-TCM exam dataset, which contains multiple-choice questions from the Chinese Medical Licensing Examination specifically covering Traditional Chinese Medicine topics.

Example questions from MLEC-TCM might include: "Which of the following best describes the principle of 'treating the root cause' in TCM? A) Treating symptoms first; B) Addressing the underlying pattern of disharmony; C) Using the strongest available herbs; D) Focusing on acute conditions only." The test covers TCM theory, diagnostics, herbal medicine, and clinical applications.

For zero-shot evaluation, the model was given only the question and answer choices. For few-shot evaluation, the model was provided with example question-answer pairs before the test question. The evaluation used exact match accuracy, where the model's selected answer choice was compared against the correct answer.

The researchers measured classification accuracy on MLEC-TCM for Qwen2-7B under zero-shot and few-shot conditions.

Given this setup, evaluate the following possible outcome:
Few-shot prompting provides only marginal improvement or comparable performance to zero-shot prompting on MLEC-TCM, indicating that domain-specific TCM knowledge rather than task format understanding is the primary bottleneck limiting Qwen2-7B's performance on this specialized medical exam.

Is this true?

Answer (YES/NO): YES